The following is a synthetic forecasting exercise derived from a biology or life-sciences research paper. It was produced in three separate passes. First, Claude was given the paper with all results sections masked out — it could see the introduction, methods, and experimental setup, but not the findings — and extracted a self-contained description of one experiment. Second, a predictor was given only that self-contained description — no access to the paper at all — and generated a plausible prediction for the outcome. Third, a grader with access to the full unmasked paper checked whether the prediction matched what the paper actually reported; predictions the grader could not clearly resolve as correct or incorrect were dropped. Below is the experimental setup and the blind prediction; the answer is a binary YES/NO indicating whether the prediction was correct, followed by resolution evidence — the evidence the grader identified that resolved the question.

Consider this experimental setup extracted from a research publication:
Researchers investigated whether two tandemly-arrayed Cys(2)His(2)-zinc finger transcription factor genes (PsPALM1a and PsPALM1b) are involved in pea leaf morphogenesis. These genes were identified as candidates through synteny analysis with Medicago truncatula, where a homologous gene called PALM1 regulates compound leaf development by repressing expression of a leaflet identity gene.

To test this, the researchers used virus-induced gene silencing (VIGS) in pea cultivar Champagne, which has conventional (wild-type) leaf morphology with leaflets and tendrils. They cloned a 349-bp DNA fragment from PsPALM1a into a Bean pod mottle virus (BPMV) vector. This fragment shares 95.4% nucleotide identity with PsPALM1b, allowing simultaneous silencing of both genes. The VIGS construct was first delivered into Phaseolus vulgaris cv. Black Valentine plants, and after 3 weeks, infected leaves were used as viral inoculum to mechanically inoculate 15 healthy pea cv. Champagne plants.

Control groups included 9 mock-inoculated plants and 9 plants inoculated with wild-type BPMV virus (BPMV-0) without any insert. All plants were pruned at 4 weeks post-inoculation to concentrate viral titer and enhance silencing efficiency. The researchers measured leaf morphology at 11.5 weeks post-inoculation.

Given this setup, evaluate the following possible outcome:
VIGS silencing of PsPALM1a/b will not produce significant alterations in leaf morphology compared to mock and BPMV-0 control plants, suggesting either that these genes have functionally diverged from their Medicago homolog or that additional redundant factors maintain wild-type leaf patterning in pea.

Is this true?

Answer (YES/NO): NO